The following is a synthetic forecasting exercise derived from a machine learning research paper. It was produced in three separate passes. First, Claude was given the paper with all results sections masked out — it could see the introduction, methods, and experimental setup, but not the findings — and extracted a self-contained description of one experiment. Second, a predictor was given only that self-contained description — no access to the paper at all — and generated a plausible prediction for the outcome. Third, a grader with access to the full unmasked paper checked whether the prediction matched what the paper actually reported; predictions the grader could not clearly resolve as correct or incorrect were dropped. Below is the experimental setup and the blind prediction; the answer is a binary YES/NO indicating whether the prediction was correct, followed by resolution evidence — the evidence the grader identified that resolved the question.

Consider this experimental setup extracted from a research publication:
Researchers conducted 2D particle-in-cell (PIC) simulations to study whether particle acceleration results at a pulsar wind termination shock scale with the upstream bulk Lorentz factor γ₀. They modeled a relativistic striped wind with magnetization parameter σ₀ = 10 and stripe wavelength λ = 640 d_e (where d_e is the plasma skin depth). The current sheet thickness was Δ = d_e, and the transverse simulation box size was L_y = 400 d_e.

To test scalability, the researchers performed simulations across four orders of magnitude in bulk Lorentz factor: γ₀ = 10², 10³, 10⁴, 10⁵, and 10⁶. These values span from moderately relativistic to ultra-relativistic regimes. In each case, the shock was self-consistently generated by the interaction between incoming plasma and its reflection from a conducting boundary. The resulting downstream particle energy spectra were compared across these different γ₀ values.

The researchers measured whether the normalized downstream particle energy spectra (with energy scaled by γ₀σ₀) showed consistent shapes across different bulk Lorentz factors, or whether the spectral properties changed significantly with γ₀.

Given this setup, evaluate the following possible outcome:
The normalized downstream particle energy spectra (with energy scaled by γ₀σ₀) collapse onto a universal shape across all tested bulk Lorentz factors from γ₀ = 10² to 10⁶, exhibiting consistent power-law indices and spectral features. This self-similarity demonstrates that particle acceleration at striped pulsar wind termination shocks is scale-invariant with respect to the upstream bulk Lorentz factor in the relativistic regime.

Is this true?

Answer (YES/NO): YES